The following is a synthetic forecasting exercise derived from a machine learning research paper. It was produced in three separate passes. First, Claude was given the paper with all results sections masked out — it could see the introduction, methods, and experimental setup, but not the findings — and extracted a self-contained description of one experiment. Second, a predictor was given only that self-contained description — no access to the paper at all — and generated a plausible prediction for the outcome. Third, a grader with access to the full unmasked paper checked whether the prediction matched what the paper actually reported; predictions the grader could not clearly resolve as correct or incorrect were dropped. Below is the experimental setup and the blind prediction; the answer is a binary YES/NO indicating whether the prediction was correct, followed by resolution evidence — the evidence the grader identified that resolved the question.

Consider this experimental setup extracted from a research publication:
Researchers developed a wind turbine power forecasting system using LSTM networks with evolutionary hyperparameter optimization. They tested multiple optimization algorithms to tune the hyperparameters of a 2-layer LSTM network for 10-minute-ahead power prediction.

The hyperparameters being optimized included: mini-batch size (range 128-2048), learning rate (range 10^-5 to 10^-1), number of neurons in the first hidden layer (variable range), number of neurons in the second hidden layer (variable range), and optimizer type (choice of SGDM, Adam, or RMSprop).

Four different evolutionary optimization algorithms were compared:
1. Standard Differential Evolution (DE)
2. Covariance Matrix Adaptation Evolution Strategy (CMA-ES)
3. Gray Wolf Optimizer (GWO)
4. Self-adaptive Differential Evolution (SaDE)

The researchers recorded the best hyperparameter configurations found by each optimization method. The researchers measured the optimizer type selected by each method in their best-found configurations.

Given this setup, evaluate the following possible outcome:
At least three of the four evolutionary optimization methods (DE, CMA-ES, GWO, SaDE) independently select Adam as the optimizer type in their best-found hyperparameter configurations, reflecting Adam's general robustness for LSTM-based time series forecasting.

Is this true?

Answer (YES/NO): YES